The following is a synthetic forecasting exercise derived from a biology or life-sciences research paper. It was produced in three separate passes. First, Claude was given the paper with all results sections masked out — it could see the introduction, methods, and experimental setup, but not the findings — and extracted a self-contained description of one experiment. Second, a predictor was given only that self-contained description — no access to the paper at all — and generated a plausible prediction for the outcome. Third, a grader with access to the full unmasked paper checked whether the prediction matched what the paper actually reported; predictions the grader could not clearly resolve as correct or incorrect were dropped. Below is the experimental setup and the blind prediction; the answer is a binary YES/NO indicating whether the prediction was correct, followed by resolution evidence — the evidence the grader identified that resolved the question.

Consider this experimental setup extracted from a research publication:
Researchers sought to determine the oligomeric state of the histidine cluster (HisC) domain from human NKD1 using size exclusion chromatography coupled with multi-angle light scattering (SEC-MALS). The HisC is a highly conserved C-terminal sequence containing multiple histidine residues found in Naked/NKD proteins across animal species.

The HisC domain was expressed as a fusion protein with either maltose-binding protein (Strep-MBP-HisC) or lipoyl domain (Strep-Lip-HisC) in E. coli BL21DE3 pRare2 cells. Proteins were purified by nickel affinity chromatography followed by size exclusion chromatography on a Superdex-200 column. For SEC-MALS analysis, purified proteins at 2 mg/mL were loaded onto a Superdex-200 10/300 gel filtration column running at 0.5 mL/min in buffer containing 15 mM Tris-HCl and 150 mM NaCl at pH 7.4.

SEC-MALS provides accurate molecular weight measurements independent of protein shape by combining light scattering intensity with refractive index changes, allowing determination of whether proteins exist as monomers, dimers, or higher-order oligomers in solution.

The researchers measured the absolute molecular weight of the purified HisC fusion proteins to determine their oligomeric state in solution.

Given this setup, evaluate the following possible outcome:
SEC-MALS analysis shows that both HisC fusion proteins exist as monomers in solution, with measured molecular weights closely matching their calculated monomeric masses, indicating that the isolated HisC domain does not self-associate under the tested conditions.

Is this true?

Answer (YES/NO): NO